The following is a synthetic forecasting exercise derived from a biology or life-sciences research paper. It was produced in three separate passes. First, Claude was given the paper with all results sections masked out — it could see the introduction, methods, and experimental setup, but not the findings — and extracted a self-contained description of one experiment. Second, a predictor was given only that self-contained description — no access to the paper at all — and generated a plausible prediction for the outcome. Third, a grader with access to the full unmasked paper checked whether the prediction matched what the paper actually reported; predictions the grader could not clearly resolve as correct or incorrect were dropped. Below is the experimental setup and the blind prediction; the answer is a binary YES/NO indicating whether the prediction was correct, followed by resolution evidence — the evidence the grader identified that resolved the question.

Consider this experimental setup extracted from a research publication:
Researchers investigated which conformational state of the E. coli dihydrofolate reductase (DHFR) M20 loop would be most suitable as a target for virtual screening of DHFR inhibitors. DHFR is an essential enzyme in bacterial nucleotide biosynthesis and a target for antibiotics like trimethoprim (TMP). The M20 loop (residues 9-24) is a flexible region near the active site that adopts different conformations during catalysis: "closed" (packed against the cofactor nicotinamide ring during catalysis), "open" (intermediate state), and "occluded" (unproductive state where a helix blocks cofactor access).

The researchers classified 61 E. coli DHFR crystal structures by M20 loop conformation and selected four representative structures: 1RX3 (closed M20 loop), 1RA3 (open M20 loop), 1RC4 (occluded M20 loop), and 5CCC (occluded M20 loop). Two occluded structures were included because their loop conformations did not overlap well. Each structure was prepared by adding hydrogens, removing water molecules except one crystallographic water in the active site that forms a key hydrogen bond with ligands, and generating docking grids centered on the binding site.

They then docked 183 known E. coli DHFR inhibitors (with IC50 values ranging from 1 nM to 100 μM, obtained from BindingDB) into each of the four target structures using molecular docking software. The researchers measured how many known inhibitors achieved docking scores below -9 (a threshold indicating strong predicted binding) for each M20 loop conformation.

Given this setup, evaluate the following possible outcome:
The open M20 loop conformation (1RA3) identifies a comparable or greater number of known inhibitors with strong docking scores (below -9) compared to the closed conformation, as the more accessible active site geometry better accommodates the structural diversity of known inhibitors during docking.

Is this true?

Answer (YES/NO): NO